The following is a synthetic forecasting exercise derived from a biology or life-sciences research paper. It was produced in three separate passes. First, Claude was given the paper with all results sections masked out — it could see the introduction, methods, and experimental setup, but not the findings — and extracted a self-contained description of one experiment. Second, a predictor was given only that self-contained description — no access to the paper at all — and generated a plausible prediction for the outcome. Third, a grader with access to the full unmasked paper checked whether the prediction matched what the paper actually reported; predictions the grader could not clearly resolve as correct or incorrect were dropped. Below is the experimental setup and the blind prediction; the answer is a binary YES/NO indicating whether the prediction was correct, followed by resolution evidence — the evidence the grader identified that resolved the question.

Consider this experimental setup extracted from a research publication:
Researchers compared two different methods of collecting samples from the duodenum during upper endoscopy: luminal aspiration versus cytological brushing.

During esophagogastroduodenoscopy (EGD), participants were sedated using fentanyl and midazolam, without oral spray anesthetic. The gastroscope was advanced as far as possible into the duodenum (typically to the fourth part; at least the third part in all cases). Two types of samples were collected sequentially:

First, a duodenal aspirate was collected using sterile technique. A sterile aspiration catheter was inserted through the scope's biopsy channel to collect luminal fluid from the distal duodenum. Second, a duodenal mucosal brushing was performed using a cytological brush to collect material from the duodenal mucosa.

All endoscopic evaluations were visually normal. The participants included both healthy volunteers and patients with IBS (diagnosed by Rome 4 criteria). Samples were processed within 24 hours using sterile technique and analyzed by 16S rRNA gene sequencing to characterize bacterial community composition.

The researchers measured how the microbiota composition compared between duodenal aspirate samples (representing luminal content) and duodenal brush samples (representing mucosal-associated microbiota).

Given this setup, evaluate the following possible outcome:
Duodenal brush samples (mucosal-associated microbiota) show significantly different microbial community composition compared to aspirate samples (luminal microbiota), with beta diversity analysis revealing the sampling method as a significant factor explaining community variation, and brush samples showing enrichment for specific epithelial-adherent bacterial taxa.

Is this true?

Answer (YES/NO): NO